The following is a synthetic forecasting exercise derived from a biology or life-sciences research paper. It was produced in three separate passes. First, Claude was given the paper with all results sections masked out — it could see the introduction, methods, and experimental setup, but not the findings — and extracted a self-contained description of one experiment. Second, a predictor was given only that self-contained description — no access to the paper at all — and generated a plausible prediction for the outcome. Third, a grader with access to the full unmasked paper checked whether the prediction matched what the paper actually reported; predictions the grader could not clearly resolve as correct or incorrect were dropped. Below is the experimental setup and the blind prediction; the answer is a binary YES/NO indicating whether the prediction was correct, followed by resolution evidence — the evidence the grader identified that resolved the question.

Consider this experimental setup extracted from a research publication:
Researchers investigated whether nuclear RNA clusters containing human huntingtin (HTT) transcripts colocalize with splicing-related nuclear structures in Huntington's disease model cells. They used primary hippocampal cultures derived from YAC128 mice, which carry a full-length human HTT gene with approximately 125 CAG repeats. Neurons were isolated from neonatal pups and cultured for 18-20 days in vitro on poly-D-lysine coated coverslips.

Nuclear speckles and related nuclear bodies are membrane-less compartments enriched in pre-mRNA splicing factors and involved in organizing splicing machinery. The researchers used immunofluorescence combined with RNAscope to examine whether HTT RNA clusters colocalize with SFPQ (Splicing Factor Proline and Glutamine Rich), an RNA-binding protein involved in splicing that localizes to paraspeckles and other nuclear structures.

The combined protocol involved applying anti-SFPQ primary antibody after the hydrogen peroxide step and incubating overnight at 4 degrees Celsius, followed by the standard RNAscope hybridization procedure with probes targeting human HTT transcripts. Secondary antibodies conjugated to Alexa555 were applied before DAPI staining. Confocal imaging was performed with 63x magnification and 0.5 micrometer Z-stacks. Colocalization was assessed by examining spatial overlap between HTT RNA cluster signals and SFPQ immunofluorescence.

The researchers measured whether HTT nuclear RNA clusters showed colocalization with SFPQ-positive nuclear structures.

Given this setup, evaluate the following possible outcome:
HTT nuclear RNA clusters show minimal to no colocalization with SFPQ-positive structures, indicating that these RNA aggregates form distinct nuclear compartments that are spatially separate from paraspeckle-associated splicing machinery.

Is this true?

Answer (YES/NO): YES